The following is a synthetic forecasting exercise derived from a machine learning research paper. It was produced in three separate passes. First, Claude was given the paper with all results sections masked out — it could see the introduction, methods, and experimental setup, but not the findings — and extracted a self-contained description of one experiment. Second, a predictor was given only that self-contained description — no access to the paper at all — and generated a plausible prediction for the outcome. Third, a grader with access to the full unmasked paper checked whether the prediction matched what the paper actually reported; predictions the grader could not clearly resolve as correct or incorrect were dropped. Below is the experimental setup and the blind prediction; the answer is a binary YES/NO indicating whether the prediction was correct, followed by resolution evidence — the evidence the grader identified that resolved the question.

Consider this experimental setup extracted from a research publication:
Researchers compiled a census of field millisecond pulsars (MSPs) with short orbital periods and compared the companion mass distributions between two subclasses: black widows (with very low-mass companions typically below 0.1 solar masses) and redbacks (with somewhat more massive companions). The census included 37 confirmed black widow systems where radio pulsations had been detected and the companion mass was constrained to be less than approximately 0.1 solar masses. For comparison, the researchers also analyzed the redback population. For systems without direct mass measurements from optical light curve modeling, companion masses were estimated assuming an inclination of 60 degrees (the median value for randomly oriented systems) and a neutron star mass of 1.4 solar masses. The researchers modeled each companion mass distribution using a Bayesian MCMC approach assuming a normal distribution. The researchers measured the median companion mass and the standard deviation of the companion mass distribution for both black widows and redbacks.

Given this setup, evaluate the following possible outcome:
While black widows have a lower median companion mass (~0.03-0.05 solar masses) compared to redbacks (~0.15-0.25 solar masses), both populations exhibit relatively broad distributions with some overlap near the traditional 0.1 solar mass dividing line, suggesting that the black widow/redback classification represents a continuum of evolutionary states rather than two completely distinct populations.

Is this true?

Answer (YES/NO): NO